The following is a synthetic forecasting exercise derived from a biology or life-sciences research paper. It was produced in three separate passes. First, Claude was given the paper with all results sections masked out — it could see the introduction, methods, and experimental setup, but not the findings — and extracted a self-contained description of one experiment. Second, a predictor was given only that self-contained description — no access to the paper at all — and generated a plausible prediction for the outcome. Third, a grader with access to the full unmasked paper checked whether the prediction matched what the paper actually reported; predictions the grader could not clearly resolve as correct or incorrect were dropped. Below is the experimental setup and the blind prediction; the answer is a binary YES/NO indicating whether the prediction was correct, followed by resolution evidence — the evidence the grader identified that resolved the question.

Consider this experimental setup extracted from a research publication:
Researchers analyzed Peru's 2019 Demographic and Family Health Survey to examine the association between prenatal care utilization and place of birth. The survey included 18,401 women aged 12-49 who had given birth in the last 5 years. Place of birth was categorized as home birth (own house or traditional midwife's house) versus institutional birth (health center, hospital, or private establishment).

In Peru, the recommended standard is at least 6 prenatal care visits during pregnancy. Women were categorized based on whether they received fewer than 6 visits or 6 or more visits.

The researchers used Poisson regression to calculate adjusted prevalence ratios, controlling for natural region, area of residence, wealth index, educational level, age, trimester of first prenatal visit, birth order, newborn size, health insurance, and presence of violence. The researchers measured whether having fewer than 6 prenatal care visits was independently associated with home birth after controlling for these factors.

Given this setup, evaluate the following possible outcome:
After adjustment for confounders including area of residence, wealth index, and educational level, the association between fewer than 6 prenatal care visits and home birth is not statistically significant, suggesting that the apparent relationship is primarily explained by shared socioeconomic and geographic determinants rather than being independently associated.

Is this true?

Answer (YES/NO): NO